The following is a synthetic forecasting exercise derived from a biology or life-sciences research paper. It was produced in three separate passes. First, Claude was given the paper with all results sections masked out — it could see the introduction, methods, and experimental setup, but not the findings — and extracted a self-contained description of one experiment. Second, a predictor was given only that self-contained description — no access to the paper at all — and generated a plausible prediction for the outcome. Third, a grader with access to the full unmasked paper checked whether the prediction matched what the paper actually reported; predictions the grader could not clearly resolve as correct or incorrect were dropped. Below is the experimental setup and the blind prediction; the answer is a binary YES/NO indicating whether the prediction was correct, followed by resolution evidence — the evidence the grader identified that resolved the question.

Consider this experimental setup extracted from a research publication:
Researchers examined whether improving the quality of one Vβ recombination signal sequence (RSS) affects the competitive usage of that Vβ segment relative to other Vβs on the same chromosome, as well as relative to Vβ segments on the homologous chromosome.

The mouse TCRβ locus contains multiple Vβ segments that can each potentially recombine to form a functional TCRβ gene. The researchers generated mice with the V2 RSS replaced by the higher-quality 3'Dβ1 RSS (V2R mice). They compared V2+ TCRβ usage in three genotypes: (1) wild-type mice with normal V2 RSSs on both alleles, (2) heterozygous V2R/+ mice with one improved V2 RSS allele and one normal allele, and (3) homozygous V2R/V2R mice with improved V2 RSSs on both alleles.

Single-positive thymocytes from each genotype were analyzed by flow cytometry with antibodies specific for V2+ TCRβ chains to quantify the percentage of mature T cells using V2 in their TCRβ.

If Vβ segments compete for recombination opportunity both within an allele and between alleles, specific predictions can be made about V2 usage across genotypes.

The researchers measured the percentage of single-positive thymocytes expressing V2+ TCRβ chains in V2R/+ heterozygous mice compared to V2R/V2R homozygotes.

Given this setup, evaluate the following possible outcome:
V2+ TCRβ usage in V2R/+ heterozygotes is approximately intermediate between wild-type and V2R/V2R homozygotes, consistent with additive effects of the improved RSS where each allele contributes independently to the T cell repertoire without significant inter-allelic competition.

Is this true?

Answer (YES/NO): NO